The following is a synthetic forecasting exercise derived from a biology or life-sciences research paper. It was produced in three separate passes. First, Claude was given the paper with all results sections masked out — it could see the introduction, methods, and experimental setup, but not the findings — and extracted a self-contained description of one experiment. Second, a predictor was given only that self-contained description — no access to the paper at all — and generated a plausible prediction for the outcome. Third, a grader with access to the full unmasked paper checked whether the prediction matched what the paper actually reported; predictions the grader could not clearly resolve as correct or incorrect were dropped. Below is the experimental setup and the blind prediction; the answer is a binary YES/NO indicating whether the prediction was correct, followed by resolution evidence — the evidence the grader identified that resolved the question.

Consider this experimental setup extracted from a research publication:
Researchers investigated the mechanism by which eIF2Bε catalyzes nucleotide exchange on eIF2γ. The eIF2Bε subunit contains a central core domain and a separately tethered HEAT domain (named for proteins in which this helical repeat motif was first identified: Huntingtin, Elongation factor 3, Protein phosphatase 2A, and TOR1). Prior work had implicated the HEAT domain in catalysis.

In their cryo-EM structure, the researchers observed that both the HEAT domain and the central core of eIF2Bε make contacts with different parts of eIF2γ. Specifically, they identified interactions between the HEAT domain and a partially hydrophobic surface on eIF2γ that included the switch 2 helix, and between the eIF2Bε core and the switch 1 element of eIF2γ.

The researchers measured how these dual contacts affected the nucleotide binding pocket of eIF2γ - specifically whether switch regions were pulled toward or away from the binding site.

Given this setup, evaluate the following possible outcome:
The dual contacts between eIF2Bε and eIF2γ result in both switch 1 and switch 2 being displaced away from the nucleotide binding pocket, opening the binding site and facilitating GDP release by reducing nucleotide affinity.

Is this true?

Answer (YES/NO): NO